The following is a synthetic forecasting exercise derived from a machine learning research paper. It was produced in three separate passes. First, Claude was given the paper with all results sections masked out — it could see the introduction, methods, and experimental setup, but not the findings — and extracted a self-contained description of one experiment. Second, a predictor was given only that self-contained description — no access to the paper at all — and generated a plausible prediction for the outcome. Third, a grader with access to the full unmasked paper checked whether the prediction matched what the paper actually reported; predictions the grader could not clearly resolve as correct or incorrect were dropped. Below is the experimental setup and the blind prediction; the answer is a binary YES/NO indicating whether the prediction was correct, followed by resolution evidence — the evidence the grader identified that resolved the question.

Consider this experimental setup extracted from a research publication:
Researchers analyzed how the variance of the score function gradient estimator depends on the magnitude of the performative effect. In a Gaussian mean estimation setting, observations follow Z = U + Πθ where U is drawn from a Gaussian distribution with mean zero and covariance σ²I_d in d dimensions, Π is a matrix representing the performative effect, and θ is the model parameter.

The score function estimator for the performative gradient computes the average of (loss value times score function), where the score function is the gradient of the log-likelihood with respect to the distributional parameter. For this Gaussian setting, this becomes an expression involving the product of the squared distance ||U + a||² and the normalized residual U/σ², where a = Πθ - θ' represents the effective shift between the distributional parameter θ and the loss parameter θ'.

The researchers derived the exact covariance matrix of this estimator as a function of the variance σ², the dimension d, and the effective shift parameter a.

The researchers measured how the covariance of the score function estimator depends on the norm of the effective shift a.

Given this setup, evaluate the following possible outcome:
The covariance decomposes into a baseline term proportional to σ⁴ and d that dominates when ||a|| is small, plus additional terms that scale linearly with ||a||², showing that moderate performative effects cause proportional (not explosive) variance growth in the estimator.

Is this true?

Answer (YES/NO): NO